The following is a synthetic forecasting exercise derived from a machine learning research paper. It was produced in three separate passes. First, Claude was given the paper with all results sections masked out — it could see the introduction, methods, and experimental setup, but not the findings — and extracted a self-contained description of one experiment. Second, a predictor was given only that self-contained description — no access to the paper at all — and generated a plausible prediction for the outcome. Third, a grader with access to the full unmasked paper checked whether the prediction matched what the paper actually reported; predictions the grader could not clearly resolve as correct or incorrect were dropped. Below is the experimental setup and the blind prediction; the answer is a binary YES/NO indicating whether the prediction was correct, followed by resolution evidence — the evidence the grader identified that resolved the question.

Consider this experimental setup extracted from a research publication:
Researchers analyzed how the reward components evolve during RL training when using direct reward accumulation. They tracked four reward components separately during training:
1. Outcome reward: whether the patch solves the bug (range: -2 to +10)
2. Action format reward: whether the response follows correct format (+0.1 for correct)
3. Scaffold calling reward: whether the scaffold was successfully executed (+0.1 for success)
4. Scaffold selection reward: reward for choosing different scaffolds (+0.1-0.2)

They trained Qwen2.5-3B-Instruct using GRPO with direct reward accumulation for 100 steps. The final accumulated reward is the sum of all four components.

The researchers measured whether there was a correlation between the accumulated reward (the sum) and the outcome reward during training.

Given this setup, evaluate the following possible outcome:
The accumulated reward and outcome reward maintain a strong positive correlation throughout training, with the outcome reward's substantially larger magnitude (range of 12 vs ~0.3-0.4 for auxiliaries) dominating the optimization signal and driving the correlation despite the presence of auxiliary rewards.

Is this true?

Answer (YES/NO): NO